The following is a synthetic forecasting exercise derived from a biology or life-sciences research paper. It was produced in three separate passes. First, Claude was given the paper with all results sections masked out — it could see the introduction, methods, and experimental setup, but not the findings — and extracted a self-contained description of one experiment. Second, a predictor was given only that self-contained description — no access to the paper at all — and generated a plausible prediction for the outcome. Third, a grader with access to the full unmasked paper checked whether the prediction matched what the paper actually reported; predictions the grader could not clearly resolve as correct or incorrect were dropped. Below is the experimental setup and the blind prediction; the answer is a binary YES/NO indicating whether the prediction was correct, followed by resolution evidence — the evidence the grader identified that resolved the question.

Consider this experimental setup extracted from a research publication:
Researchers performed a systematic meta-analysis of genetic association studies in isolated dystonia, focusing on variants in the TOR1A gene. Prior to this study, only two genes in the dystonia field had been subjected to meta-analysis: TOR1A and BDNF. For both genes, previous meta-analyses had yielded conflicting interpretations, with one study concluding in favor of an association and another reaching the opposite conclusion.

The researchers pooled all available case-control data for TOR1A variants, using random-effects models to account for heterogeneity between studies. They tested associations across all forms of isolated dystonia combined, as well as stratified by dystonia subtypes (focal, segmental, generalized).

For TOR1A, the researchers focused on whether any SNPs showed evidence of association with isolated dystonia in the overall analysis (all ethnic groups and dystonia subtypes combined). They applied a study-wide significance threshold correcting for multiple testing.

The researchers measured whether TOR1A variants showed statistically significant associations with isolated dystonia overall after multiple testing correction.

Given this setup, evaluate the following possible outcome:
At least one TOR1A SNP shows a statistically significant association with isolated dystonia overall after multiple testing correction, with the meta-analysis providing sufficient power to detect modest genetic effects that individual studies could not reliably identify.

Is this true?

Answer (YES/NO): NO